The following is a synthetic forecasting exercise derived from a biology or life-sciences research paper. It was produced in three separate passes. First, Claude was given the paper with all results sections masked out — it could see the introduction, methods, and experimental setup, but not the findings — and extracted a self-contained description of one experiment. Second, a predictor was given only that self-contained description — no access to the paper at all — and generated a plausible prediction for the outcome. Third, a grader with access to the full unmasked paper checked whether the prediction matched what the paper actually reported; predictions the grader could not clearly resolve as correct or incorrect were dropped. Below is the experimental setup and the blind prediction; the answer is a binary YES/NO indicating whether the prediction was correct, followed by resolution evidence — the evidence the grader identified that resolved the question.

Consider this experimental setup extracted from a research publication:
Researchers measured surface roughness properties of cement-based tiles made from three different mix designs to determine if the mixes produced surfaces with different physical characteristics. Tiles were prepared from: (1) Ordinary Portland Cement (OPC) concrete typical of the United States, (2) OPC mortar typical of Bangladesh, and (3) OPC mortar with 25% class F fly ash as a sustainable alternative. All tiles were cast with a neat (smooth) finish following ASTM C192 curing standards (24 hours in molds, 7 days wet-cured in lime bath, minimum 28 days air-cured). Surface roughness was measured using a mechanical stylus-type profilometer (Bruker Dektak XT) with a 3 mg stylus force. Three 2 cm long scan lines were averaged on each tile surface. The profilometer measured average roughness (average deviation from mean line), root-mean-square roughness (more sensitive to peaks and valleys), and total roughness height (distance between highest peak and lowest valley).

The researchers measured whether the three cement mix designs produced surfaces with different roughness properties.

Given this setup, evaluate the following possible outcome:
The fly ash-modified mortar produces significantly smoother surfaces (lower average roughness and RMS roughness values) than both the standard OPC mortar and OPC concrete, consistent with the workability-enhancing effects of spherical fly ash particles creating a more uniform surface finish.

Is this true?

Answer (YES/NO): NO